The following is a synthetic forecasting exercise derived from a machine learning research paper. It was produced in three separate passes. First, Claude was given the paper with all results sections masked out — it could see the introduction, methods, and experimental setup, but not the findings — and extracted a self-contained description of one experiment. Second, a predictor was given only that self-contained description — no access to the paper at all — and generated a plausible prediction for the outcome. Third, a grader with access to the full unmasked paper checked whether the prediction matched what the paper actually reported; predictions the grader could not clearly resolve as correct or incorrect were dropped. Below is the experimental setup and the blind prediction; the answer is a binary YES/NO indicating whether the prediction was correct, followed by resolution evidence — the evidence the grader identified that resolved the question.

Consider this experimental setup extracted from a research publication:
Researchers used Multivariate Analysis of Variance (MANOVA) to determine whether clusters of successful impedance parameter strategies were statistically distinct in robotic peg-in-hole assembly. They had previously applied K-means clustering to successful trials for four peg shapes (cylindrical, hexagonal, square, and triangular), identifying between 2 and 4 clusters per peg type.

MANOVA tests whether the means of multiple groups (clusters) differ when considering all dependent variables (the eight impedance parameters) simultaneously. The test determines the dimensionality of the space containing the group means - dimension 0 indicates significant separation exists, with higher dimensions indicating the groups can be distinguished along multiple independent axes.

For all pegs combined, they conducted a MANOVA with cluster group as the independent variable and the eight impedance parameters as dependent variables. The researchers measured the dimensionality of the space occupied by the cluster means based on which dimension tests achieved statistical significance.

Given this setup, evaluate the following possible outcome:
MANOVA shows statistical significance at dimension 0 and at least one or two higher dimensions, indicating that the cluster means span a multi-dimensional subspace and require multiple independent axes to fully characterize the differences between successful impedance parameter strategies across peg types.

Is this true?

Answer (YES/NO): YES